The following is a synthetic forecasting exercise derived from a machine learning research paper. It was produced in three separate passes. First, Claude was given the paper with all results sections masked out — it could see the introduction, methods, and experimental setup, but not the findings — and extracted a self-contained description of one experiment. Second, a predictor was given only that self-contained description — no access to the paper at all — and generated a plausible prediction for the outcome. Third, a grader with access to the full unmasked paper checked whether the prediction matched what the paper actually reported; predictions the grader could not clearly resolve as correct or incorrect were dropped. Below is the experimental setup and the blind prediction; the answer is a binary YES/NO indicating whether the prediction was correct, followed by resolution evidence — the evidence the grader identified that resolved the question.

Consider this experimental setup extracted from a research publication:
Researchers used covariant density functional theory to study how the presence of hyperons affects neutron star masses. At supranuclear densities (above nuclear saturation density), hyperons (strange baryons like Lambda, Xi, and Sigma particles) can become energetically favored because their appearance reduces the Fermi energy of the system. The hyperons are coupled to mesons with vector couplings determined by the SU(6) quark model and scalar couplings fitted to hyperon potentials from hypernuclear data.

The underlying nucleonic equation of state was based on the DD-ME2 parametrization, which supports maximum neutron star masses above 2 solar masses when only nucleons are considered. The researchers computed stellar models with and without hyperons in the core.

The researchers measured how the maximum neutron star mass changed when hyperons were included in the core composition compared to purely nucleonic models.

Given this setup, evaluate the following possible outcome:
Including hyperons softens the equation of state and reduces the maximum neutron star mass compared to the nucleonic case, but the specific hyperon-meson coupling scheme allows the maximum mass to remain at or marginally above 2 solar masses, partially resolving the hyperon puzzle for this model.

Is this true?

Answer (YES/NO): YES